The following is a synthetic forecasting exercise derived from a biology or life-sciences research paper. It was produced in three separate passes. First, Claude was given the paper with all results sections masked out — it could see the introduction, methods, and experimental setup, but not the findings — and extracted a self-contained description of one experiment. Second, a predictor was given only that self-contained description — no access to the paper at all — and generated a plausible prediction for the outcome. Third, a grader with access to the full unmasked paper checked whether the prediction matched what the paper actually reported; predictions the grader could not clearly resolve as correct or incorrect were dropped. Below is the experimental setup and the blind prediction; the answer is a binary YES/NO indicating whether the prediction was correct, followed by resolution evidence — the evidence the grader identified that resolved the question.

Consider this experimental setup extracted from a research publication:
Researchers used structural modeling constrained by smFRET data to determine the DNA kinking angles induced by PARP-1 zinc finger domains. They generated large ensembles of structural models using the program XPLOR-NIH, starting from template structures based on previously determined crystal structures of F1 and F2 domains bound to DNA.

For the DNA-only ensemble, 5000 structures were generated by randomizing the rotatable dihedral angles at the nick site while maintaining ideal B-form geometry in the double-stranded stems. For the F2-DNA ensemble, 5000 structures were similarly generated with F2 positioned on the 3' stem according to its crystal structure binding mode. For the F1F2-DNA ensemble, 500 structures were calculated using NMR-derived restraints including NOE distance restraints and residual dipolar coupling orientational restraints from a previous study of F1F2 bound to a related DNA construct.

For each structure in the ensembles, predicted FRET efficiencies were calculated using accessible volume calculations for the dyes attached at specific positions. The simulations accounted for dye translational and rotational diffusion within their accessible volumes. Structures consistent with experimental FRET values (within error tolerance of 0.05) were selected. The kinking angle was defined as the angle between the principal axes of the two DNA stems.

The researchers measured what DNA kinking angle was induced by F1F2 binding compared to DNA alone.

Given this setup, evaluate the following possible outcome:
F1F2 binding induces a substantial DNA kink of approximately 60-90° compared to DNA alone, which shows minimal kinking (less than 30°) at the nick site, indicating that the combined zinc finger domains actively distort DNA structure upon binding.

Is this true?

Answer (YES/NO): YES